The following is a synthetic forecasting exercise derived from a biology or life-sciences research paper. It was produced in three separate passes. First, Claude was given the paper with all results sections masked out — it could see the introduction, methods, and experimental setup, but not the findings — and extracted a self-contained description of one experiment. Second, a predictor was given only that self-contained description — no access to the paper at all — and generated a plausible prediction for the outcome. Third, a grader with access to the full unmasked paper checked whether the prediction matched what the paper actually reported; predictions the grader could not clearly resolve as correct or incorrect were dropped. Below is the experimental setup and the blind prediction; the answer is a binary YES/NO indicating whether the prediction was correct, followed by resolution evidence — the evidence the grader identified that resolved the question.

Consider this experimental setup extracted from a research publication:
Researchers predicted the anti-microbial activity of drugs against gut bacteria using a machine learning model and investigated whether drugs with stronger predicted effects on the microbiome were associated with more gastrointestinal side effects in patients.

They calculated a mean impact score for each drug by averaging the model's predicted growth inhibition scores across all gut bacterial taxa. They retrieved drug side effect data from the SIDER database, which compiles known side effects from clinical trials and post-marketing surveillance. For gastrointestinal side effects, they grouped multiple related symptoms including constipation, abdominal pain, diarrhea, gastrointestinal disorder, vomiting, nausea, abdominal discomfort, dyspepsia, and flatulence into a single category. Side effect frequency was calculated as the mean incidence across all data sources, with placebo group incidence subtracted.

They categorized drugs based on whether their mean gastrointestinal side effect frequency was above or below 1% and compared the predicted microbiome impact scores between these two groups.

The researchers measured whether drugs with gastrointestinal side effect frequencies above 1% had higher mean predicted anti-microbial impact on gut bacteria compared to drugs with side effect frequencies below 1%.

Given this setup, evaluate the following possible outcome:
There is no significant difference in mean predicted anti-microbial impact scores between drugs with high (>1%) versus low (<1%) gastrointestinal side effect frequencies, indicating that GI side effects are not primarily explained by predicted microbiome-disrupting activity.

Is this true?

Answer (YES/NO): NO